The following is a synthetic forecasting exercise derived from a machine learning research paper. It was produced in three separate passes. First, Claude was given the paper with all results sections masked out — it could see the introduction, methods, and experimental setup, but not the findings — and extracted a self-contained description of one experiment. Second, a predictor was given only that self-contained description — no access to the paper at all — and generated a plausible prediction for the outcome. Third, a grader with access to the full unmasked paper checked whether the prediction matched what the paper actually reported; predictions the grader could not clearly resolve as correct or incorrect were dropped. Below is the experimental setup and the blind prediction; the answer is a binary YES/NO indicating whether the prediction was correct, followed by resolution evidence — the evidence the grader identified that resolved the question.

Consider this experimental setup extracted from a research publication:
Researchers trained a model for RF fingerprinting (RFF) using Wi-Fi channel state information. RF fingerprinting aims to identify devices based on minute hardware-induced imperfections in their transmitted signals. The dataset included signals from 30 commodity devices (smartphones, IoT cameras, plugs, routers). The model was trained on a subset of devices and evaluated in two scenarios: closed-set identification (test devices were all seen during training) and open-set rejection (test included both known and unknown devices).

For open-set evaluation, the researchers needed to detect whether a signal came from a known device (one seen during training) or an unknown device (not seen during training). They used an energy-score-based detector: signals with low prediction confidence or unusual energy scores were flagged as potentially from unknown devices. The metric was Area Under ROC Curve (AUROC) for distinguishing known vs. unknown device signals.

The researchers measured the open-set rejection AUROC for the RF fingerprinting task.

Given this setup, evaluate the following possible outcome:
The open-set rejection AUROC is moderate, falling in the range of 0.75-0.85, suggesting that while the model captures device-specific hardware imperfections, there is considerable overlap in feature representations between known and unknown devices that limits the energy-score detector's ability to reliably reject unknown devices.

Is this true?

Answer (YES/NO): NO